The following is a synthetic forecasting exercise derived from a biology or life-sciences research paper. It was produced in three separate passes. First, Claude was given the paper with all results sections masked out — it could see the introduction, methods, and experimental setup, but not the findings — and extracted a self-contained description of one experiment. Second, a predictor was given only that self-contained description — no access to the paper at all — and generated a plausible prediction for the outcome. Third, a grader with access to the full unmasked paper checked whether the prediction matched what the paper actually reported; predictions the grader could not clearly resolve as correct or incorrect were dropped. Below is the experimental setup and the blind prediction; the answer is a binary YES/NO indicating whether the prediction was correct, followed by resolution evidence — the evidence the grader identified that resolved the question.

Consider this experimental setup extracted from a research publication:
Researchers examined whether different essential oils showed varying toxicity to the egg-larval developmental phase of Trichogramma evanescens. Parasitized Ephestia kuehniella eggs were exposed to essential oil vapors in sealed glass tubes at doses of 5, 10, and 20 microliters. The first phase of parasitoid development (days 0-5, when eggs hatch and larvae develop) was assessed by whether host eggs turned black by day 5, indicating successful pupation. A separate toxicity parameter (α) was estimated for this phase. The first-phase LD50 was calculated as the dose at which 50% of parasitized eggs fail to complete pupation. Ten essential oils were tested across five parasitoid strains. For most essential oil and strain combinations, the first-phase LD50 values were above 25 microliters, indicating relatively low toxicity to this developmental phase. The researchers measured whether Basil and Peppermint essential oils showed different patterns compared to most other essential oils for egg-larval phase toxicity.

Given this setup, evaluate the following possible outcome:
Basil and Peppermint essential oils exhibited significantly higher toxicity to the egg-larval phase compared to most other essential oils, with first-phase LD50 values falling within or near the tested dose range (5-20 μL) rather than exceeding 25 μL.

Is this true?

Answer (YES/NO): YES